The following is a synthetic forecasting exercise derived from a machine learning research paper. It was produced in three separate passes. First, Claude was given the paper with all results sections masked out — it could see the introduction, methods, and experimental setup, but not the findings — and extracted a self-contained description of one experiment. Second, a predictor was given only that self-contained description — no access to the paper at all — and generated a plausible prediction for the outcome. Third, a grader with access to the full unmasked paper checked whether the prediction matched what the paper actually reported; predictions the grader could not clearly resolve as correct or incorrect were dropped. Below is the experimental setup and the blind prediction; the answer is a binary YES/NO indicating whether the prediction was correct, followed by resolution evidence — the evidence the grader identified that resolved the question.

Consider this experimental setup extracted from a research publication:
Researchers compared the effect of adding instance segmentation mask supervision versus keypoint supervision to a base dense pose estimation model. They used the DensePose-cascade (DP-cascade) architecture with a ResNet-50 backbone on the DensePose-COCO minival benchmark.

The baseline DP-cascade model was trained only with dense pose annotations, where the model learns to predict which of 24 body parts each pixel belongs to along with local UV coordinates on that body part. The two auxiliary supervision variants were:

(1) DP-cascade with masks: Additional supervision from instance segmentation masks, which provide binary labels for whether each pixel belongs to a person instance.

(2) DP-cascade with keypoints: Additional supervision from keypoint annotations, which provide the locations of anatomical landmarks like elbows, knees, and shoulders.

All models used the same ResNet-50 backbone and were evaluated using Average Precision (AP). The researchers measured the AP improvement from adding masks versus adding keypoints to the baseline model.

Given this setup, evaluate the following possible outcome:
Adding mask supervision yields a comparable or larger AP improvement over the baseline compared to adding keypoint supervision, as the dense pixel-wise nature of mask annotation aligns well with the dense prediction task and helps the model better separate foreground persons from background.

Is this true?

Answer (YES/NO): NO